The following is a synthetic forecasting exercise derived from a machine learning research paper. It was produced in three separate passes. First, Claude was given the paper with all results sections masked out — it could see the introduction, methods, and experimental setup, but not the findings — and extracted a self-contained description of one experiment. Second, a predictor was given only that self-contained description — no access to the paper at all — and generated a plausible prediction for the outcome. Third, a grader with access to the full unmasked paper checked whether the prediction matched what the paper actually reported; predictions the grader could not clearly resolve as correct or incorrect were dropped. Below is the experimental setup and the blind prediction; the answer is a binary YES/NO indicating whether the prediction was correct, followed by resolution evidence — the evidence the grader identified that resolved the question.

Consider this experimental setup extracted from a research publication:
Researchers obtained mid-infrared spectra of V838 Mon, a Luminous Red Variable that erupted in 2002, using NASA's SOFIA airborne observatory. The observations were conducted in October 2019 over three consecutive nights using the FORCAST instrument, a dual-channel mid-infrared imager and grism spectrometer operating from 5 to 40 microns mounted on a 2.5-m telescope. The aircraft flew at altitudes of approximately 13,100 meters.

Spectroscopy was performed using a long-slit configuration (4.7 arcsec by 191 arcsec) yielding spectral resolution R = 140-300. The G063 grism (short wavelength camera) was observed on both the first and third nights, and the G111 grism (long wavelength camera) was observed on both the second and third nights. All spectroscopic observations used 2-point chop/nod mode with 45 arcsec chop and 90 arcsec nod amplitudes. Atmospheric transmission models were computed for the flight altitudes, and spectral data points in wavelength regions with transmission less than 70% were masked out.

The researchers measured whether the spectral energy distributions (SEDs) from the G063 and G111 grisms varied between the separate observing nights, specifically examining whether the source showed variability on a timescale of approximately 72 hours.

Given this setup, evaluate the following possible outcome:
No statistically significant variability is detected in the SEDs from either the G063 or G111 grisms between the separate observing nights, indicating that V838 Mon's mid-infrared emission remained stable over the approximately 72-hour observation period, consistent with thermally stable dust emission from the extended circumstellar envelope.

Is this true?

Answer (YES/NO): YES